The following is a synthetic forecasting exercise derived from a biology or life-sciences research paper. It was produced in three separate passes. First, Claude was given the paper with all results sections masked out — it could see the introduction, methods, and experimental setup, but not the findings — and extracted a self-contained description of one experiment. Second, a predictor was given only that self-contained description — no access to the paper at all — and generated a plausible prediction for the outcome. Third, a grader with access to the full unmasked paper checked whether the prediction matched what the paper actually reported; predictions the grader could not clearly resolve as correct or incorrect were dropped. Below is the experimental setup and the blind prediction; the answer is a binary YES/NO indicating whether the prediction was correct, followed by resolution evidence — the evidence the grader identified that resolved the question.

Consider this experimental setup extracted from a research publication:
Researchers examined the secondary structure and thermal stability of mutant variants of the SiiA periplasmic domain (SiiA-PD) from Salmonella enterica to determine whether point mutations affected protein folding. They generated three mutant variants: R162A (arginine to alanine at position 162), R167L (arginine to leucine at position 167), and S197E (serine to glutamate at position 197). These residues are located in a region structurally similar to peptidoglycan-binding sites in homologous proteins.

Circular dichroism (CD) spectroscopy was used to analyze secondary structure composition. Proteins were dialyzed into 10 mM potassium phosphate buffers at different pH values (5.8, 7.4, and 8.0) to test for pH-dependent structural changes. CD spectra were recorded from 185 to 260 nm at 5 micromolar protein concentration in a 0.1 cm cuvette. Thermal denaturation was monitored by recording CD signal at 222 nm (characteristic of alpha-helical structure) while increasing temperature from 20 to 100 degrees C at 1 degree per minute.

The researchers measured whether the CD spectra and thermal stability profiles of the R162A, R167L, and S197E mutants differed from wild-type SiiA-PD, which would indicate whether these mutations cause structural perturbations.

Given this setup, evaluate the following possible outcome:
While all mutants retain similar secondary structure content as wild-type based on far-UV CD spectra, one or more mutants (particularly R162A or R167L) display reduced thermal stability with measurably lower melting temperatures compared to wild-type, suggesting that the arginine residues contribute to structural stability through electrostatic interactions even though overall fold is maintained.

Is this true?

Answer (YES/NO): NO